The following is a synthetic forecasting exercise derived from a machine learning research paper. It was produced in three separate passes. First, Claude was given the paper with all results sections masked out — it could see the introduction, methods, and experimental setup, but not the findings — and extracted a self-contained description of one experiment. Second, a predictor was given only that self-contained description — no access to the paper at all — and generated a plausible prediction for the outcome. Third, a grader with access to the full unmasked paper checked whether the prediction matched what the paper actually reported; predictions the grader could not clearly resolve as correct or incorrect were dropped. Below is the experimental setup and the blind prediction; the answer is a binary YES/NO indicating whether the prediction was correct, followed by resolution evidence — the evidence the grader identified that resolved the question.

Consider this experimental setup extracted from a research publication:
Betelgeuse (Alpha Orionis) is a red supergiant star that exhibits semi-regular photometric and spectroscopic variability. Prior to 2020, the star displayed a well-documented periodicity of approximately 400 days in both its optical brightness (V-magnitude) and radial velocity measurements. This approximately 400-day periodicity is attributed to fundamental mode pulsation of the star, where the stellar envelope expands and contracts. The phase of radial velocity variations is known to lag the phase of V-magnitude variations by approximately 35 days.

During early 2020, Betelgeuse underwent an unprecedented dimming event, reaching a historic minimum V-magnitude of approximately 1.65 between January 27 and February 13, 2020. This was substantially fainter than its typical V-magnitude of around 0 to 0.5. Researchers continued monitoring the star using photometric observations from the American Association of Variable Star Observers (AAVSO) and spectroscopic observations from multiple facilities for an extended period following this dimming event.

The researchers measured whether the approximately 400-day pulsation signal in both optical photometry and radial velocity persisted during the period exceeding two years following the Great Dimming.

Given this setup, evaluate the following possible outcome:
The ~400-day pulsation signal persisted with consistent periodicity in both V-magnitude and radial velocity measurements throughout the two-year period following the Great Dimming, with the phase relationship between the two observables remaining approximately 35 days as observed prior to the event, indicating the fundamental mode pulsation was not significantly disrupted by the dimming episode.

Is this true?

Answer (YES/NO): NO